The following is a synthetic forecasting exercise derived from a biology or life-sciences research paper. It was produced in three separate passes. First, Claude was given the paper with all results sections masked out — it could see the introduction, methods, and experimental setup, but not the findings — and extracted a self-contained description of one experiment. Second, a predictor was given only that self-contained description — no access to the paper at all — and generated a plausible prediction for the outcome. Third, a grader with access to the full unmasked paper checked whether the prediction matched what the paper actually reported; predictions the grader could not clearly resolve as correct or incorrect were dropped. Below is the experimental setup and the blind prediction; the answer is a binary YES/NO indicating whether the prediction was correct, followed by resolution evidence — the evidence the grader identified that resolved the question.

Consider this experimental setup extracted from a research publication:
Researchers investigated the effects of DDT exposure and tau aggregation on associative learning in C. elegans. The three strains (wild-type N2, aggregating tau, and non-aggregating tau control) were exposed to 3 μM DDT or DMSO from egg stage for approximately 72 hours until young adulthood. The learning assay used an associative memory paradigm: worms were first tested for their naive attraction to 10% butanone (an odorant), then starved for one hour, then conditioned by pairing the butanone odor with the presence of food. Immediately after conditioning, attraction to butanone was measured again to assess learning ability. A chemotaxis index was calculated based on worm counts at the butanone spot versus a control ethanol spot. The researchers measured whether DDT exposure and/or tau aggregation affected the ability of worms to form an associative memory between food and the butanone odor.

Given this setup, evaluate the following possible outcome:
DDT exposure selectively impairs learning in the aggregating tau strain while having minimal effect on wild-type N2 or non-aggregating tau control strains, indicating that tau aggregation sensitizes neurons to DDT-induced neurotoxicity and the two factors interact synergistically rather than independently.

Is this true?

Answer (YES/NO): NO